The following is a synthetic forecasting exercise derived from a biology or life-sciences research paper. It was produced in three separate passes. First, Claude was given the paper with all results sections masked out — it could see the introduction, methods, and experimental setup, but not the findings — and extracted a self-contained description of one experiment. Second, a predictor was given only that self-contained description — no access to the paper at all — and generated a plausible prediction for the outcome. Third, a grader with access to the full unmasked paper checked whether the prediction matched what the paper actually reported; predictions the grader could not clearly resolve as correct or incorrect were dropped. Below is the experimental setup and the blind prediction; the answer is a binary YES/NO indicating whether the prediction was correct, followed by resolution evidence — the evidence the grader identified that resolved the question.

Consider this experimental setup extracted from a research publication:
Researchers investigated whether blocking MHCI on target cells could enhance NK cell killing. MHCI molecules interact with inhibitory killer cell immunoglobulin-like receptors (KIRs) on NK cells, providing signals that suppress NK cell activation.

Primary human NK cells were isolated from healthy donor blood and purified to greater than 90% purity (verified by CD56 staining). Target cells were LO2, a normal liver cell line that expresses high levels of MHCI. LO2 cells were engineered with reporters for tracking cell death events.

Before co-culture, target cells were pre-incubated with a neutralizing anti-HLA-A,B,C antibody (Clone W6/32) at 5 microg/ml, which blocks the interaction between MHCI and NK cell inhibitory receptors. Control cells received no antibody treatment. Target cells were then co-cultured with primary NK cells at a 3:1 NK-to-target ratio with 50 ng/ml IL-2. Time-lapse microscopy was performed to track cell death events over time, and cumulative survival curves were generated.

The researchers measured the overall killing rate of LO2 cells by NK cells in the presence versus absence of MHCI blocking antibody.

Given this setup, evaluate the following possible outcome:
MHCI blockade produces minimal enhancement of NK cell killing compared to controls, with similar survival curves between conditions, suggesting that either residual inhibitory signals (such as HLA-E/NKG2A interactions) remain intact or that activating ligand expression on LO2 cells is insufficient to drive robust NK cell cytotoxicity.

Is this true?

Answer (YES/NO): NO